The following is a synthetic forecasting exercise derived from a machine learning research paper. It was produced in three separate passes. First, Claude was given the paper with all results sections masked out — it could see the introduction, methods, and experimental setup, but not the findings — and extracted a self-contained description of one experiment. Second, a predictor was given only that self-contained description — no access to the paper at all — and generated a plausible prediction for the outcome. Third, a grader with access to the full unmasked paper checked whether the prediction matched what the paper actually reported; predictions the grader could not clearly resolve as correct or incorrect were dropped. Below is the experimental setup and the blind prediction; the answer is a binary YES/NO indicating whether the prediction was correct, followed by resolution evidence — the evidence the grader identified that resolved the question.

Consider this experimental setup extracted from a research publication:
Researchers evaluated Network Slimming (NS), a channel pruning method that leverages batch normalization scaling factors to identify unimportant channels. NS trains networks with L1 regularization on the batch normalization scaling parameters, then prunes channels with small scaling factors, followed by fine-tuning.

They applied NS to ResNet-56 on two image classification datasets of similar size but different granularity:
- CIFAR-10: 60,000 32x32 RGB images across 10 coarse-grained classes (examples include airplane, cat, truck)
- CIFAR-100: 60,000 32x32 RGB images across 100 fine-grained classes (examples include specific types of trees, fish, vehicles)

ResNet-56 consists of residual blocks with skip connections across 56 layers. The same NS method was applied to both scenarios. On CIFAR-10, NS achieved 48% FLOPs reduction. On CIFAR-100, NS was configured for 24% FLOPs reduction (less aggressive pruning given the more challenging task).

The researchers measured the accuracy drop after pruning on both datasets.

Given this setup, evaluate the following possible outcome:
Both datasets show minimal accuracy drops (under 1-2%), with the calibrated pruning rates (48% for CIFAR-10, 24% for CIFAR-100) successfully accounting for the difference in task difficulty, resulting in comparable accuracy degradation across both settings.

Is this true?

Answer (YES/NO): NO